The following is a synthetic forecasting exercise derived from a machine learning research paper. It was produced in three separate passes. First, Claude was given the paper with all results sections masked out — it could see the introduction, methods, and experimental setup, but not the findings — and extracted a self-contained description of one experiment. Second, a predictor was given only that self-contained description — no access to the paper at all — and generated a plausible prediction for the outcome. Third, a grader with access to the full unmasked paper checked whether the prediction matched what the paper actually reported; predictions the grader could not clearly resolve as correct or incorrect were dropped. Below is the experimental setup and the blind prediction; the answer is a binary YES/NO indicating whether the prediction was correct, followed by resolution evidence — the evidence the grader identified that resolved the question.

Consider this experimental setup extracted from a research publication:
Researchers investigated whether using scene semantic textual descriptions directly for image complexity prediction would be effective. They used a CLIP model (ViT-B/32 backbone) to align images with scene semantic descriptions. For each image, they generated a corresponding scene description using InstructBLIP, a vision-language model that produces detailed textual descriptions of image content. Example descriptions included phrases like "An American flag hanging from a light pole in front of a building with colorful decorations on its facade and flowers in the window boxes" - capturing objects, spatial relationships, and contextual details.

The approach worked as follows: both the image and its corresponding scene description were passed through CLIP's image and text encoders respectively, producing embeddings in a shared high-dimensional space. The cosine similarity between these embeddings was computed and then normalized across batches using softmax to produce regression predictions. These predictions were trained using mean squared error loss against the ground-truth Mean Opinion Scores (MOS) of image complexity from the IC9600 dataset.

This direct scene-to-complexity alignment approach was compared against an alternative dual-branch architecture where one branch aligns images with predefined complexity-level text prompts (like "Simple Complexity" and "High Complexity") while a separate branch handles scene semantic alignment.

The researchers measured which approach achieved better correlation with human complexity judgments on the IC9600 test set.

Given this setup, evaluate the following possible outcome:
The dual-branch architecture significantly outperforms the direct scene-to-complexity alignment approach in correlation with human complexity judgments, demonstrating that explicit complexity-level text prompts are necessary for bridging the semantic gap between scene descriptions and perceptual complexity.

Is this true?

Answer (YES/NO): YES